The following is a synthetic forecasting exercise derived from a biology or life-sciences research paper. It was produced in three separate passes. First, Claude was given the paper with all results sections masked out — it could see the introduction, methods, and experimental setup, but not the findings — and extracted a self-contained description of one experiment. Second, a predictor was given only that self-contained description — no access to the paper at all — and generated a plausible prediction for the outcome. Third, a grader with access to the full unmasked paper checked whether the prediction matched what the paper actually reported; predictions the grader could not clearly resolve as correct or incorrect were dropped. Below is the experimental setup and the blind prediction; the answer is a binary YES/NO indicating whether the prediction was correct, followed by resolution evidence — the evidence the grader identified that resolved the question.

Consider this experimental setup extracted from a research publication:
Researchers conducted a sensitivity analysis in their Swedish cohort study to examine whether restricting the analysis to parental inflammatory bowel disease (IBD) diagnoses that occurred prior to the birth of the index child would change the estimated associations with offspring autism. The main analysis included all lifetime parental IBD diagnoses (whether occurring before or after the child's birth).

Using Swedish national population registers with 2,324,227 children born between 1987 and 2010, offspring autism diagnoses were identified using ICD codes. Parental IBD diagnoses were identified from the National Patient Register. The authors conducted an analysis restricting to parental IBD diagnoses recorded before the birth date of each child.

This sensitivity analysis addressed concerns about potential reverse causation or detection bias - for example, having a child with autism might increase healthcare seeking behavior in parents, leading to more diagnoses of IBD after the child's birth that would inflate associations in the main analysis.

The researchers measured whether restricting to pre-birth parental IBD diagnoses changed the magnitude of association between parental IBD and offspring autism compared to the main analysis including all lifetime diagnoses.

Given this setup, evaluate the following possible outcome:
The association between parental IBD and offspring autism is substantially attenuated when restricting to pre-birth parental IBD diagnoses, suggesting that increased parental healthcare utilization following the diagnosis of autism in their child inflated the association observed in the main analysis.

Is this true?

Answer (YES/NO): NO